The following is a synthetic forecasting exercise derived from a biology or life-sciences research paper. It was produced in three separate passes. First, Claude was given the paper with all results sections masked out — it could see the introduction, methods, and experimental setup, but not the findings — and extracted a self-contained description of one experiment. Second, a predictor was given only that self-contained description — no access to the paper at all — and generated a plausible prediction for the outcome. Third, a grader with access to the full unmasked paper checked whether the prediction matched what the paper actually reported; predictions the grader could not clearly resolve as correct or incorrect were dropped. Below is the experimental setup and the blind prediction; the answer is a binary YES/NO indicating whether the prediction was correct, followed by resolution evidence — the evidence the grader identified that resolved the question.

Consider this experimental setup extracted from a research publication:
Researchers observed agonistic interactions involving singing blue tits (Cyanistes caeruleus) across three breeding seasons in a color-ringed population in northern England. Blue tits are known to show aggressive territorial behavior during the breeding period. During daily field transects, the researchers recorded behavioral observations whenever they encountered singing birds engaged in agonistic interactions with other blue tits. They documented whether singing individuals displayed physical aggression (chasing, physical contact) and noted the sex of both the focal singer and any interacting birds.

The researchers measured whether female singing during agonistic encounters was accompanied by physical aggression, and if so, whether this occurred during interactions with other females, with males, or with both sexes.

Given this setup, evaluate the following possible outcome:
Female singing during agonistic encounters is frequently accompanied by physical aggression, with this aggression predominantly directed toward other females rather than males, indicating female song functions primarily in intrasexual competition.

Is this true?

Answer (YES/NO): NO